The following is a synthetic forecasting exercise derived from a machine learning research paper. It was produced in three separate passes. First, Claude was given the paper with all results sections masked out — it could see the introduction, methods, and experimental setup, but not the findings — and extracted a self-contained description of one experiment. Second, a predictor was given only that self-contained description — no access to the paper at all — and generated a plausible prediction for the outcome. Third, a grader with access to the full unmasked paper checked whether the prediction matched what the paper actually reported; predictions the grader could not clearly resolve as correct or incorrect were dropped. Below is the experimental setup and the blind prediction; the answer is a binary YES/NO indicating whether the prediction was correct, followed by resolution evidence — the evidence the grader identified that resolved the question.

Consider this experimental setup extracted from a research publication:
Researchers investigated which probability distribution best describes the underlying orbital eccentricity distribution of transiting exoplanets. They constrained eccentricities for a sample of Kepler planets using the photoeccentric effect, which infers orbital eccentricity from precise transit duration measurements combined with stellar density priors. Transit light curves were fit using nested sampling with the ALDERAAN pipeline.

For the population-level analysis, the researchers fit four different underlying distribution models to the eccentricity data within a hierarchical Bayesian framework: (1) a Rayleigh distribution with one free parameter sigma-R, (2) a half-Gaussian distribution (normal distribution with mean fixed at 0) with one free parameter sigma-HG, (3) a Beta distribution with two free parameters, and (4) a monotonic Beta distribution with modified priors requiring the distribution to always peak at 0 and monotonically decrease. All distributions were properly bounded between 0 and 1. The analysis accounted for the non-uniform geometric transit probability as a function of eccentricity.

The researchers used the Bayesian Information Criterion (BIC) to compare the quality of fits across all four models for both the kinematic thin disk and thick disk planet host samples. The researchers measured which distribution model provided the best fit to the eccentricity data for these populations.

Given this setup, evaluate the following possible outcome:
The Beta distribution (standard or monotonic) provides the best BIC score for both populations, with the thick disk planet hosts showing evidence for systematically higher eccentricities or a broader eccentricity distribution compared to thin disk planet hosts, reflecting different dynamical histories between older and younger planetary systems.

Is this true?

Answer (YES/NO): NO